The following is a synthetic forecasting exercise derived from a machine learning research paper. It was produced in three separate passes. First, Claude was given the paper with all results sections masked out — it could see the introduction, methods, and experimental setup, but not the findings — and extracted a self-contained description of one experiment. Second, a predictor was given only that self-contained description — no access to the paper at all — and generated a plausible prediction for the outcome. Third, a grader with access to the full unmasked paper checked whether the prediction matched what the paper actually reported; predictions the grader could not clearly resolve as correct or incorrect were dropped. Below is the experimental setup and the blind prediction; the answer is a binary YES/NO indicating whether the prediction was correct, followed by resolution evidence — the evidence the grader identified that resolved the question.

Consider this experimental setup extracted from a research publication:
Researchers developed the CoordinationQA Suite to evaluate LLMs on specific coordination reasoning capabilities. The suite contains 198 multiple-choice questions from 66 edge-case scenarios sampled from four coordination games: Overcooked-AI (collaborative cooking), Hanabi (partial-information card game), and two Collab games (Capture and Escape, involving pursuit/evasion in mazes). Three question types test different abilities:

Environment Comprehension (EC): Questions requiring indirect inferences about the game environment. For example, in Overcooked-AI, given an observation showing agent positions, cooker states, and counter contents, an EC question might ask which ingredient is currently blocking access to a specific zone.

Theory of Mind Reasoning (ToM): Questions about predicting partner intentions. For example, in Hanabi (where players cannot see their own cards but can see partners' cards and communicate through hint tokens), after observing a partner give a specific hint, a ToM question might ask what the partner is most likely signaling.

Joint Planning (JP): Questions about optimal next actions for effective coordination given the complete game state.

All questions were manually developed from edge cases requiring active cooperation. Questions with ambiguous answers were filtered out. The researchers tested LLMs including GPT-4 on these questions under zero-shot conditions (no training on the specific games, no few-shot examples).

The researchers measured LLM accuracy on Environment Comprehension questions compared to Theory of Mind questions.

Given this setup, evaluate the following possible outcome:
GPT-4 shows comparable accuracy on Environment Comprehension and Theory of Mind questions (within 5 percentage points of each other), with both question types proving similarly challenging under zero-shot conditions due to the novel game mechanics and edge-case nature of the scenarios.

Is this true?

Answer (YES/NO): NO